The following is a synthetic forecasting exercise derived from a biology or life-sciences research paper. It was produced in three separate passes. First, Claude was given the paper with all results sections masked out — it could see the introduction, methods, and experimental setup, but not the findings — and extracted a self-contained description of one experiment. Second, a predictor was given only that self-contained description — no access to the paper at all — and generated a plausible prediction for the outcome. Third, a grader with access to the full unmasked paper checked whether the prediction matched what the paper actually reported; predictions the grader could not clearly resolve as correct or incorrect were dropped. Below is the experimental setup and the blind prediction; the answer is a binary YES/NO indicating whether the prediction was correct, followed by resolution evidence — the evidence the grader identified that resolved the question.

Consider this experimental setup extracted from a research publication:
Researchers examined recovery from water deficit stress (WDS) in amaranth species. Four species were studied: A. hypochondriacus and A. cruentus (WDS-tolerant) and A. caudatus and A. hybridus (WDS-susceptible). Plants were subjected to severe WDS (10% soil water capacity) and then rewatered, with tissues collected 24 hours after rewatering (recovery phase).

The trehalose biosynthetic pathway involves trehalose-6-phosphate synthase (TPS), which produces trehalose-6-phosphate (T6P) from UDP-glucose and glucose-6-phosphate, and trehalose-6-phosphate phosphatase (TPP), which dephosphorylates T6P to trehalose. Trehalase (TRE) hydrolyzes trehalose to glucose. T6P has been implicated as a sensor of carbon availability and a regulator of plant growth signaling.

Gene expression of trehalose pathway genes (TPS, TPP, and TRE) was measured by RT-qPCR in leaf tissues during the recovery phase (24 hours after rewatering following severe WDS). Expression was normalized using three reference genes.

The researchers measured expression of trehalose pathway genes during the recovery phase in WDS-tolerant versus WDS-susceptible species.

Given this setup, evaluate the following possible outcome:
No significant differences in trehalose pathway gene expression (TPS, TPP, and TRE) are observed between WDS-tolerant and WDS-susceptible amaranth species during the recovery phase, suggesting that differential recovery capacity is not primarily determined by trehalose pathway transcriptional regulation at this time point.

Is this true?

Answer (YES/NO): NO